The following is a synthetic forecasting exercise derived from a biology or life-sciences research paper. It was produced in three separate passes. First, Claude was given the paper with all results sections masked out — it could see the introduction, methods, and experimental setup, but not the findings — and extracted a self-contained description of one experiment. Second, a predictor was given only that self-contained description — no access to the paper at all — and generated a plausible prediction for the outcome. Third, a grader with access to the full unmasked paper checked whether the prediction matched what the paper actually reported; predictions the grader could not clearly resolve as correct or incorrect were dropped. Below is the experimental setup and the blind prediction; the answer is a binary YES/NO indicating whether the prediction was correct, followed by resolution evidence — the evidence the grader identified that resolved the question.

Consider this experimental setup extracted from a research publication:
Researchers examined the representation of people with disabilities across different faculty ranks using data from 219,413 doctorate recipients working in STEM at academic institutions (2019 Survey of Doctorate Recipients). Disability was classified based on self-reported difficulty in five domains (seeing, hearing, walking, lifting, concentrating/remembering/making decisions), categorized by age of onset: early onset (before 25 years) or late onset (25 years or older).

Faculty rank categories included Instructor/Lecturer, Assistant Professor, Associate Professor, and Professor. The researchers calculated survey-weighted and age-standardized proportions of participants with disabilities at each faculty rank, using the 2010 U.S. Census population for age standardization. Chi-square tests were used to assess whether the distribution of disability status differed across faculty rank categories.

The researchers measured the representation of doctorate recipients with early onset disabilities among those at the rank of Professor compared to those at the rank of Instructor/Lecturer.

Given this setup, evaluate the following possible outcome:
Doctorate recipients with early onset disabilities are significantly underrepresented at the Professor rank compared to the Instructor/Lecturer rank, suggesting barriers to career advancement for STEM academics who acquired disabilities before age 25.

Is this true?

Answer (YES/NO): YES